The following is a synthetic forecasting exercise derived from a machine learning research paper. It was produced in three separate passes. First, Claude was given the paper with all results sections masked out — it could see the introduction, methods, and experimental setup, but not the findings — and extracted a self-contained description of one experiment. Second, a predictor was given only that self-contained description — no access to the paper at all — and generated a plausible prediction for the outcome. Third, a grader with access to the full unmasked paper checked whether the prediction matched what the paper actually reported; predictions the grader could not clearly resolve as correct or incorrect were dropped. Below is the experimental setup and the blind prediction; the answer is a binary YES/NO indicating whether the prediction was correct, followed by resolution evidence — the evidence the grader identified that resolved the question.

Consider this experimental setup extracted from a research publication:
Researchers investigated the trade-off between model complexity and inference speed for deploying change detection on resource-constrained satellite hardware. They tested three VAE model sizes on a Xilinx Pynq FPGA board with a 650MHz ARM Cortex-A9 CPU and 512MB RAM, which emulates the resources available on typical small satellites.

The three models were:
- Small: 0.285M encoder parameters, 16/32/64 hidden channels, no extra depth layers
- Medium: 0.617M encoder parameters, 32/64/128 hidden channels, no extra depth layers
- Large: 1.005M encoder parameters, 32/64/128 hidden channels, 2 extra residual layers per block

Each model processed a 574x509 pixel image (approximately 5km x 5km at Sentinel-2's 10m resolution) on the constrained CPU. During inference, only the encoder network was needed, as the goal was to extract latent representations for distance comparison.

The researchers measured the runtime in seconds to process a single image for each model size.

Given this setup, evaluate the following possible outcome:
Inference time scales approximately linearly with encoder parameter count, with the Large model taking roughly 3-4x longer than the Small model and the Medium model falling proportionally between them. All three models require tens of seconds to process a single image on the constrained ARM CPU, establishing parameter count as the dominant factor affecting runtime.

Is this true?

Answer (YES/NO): NO